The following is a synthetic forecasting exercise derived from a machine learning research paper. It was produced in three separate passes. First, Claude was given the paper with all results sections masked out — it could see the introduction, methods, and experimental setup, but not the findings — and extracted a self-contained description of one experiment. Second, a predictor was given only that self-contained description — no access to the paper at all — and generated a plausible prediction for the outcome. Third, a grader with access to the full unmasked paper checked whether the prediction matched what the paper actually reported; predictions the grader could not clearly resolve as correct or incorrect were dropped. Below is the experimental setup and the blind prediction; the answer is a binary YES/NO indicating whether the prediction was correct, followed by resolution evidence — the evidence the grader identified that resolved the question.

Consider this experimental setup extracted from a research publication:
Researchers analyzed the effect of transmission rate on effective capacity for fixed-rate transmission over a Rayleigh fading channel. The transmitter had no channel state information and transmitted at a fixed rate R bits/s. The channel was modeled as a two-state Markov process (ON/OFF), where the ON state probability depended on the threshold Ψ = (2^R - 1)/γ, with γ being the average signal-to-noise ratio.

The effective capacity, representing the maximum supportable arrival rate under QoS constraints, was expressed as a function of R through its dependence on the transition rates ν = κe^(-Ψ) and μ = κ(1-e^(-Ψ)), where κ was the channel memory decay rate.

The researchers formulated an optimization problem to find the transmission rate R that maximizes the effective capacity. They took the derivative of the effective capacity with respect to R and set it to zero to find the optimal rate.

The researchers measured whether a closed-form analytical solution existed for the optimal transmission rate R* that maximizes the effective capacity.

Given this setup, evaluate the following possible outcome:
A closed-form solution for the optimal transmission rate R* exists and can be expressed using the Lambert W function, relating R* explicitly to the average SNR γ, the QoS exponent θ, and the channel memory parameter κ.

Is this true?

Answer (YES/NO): NO